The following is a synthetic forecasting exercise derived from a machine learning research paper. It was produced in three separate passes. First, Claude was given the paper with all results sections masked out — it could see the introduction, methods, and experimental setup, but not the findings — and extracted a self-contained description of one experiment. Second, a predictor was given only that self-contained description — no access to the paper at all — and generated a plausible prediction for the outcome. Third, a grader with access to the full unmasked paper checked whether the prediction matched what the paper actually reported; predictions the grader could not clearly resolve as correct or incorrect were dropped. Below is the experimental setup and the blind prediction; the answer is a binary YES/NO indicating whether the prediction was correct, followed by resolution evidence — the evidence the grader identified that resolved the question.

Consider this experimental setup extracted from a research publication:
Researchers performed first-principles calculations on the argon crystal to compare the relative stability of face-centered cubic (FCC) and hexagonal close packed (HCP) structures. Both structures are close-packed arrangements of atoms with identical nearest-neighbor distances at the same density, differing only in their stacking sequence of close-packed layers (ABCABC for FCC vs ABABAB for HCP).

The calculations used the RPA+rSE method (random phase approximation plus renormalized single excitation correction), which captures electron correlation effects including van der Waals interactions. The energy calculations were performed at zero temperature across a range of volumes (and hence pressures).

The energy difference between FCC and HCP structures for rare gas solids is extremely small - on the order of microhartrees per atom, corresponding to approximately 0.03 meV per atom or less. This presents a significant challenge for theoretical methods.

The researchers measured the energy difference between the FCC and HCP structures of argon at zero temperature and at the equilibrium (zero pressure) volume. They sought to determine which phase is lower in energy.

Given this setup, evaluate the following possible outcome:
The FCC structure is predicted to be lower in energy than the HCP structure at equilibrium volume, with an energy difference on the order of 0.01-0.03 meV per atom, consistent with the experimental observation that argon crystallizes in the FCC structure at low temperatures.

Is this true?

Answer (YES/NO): NO